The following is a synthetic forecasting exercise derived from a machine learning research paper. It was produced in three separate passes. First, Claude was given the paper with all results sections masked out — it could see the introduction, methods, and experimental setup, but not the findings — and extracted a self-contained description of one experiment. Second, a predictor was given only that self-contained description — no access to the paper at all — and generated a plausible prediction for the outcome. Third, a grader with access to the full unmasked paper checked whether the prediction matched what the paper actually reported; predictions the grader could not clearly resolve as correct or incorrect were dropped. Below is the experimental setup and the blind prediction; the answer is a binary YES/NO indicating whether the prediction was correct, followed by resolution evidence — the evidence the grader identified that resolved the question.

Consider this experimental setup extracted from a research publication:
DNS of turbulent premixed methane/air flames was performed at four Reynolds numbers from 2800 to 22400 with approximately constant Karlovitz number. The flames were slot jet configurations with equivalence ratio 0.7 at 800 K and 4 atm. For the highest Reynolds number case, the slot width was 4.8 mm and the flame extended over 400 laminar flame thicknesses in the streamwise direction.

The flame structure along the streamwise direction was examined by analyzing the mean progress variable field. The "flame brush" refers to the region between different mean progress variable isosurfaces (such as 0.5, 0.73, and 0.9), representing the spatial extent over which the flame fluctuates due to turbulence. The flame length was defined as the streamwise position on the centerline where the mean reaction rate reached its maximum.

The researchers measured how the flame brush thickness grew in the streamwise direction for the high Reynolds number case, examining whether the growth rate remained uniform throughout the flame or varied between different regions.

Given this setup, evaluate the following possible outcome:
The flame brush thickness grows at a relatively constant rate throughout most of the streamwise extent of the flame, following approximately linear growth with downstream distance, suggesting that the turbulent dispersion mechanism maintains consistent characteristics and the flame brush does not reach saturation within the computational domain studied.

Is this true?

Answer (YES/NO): YES